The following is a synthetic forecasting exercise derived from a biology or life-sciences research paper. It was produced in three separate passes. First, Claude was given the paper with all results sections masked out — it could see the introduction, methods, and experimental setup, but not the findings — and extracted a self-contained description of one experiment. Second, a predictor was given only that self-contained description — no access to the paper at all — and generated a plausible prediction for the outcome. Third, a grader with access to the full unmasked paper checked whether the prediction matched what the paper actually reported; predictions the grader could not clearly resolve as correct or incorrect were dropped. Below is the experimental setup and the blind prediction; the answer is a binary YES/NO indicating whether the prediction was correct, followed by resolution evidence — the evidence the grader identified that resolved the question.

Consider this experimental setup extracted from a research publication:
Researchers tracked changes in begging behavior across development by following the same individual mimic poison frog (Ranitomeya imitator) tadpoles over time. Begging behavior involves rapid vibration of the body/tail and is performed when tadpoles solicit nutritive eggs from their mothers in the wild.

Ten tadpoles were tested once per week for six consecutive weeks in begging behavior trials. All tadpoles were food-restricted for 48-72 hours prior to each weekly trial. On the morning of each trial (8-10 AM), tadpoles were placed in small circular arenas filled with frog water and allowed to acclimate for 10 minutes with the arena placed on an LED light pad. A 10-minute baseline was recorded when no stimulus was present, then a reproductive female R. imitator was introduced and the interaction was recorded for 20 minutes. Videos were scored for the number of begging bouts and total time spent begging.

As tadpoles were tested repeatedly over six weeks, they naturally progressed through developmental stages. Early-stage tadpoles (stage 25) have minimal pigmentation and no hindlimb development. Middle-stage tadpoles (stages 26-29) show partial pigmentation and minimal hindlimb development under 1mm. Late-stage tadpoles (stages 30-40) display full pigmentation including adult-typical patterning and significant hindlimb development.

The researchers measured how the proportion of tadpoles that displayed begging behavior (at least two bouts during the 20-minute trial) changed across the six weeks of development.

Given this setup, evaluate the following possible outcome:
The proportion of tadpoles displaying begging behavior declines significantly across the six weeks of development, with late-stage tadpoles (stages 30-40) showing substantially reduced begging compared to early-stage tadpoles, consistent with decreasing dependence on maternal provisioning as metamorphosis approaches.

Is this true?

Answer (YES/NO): NO